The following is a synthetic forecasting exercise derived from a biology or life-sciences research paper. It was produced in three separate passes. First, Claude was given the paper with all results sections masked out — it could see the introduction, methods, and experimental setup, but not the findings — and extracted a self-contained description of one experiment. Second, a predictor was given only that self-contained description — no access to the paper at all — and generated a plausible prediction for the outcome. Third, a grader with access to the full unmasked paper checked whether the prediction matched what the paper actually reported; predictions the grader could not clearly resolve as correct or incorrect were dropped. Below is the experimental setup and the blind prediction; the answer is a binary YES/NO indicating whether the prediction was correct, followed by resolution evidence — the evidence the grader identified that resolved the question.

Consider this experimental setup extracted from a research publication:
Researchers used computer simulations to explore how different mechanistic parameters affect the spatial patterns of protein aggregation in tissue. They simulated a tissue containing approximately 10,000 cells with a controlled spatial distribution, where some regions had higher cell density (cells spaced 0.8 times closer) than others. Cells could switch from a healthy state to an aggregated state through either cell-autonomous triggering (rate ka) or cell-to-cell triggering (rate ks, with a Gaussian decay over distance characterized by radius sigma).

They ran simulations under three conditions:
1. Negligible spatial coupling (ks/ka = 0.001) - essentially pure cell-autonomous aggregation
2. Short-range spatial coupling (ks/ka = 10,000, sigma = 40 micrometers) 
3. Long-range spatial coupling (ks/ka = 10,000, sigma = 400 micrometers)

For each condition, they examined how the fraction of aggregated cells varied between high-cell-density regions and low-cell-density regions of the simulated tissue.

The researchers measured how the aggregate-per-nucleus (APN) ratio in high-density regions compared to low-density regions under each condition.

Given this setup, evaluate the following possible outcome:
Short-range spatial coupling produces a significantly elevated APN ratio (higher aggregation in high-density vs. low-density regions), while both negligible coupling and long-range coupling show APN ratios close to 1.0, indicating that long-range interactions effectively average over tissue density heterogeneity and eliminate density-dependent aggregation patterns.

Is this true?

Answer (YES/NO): NO